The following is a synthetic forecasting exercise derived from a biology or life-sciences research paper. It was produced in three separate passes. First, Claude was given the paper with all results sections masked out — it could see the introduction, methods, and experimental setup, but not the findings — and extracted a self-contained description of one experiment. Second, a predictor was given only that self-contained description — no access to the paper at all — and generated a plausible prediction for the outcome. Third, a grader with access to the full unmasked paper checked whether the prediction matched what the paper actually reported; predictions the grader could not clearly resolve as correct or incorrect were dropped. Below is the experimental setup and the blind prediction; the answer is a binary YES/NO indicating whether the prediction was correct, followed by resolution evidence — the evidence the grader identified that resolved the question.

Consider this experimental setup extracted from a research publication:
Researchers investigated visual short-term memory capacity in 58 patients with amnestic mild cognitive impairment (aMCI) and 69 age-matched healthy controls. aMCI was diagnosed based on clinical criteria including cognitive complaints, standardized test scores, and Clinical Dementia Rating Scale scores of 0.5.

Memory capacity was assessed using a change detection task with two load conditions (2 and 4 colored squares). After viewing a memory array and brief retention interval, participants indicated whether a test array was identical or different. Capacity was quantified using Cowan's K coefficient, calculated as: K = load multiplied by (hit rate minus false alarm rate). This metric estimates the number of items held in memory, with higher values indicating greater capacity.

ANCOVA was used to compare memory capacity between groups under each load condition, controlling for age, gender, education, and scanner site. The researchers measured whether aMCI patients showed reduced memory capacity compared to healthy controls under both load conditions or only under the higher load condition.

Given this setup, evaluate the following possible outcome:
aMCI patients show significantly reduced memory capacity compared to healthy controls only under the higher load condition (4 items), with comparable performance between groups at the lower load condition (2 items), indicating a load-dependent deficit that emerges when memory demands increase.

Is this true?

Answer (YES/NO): NO